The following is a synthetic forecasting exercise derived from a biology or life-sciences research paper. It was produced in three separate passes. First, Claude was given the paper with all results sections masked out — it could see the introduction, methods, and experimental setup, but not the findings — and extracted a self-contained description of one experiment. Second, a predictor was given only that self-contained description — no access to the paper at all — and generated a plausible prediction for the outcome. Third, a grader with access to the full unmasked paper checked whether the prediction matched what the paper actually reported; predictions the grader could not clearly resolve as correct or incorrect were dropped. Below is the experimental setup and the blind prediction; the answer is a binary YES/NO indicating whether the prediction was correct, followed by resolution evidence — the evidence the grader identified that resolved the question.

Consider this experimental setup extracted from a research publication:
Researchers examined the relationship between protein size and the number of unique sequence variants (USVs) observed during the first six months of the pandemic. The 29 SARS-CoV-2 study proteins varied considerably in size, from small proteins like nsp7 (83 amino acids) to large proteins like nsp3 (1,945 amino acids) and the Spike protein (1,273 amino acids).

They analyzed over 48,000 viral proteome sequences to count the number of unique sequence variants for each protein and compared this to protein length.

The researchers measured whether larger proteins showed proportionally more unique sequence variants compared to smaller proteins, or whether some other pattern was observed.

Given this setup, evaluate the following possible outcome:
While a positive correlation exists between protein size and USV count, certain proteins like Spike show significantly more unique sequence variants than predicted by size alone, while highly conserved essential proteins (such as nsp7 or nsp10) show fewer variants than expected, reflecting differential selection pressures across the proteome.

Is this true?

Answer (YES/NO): NO